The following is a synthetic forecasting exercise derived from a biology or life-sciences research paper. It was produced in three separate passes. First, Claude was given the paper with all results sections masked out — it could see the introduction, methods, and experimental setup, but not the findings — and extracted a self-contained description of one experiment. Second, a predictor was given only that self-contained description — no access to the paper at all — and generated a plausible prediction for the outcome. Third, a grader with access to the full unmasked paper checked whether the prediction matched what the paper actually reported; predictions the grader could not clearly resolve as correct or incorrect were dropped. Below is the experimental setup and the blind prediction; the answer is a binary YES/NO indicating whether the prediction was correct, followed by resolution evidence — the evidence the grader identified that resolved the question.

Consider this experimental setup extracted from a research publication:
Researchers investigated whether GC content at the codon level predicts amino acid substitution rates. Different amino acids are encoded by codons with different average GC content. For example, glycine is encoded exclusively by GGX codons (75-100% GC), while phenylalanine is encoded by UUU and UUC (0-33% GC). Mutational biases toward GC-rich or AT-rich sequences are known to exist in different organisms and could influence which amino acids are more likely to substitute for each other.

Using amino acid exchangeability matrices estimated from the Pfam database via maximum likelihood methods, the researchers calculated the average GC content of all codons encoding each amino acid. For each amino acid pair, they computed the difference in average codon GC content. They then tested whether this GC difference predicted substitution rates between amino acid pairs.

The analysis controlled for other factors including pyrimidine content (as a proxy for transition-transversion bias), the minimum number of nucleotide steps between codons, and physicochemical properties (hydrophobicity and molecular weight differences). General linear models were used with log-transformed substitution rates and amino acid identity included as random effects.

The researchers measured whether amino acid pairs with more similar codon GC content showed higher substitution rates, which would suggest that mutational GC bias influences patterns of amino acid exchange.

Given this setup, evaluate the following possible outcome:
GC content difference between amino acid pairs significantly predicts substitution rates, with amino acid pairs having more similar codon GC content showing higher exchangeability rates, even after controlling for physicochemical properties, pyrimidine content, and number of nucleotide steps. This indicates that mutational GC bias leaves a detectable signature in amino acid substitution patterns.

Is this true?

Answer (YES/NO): NO